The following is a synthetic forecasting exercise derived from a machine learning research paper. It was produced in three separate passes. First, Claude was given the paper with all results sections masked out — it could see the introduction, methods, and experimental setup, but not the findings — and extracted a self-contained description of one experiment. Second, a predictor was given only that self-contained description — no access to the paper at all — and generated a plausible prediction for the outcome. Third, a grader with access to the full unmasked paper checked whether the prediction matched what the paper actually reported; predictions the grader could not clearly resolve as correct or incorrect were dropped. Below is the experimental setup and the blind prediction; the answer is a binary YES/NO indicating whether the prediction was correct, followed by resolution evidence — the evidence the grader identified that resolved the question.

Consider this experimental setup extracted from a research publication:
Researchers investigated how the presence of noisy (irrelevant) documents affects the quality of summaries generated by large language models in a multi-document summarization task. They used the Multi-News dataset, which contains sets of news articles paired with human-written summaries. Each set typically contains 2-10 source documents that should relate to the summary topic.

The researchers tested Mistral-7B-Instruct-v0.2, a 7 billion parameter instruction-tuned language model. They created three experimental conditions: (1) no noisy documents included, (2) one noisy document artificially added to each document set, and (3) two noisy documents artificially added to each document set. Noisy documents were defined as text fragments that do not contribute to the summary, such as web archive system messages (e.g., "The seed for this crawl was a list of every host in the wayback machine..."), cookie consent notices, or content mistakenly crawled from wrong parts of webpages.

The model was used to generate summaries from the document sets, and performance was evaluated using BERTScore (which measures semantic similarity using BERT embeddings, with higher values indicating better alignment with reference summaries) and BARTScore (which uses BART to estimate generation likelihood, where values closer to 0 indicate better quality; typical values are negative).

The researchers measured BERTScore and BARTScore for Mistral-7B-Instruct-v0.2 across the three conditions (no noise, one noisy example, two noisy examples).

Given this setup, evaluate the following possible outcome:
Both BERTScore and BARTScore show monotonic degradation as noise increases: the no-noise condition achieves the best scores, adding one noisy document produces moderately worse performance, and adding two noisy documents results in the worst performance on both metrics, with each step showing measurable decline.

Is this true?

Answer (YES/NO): YES